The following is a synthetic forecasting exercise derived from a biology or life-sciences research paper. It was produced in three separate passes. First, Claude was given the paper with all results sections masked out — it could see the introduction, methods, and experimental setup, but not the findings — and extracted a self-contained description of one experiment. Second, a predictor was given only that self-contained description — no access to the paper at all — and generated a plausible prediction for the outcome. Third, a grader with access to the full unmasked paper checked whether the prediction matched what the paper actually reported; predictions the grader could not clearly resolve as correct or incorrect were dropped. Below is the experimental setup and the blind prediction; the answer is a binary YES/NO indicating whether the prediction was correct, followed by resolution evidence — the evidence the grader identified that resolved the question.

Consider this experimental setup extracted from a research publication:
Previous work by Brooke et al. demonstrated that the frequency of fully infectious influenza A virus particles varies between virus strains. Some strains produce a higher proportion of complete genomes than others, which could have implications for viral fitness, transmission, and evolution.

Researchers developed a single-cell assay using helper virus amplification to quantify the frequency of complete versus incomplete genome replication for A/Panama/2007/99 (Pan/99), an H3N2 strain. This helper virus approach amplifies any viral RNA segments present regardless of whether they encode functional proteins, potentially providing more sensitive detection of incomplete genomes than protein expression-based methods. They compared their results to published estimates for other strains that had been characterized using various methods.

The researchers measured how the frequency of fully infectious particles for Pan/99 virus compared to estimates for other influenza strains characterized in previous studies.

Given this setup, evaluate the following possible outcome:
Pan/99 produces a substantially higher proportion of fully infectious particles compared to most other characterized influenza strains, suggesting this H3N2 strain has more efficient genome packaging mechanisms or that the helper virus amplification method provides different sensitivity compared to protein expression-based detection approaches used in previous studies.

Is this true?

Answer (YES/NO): NO